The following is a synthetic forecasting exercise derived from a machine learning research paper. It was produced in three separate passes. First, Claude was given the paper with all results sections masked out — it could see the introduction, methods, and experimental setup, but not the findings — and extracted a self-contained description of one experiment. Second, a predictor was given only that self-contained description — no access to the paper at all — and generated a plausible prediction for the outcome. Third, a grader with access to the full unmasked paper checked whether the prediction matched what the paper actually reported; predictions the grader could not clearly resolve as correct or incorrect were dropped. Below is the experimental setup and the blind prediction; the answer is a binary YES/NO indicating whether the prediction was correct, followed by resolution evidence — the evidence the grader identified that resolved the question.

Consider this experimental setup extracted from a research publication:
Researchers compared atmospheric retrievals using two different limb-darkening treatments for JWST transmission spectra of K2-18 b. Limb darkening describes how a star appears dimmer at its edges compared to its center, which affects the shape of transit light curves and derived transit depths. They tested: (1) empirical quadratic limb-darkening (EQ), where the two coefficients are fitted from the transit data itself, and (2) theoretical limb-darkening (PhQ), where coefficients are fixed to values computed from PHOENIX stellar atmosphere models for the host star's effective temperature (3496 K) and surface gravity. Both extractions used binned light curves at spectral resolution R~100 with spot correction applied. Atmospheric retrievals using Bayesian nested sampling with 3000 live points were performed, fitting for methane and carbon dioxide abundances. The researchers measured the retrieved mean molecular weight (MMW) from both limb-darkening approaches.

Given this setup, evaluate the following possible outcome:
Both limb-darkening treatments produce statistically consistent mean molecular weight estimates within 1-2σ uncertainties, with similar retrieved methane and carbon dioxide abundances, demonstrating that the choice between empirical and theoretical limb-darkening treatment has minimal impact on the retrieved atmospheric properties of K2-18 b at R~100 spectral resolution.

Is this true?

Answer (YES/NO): YES